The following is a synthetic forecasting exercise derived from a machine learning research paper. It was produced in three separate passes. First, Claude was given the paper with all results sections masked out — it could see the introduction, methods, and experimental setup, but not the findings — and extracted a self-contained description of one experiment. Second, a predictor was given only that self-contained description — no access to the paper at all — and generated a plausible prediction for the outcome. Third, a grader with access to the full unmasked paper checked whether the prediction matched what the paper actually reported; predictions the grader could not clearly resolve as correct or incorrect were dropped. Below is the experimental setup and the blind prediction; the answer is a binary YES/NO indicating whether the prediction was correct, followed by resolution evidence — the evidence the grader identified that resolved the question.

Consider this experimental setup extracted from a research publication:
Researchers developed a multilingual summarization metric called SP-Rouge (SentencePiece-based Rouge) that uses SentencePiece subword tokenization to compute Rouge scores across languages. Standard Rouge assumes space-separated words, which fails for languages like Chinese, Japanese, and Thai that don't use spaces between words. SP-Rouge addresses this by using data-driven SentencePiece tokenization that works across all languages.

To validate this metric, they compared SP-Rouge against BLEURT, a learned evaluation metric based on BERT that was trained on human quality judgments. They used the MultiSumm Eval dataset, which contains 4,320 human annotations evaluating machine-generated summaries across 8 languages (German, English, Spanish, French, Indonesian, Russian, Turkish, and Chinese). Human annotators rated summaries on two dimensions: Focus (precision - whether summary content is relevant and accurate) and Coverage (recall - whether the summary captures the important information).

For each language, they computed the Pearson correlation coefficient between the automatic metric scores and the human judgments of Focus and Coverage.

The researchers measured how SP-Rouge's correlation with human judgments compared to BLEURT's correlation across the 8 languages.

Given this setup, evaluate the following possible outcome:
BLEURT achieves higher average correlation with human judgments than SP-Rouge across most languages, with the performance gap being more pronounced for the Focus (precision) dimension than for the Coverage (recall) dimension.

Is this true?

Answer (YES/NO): NO